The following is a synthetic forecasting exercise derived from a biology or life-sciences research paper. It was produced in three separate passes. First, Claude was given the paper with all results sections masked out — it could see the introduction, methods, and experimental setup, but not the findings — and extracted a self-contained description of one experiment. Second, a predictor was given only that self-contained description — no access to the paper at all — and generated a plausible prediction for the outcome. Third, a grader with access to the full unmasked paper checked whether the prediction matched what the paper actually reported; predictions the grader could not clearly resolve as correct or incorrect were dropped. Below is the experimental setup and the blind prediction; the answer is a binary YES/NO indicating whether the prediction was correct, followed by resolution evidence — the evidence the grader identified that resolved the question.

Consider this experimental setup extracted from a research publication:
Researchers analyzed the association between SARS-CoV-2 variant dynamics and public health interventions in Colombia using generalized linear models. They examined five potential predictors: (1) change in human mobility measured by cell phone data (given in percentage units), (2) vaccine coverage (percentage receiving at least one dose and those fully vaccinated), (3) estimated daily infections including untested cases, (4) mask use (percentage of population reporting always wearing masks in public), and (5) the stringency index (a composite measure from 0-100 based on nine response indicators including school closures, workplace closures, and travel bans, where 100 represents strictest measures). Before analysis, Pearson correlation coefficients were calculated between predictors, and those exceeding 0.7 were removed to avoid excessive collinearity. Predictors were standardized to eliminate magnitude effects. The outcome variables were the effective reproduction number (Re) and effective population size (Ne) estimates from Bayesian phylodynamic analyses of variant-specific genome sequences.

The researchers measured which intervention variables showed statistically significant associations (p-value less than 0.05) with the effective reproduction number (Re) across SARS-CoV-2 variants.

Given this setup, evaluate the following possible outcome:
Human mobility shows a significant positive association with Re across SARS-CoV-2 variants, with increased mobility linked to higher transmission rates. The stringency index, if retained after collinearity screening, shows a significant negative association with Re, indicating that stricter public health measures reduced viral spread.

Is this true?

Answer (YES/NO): NO